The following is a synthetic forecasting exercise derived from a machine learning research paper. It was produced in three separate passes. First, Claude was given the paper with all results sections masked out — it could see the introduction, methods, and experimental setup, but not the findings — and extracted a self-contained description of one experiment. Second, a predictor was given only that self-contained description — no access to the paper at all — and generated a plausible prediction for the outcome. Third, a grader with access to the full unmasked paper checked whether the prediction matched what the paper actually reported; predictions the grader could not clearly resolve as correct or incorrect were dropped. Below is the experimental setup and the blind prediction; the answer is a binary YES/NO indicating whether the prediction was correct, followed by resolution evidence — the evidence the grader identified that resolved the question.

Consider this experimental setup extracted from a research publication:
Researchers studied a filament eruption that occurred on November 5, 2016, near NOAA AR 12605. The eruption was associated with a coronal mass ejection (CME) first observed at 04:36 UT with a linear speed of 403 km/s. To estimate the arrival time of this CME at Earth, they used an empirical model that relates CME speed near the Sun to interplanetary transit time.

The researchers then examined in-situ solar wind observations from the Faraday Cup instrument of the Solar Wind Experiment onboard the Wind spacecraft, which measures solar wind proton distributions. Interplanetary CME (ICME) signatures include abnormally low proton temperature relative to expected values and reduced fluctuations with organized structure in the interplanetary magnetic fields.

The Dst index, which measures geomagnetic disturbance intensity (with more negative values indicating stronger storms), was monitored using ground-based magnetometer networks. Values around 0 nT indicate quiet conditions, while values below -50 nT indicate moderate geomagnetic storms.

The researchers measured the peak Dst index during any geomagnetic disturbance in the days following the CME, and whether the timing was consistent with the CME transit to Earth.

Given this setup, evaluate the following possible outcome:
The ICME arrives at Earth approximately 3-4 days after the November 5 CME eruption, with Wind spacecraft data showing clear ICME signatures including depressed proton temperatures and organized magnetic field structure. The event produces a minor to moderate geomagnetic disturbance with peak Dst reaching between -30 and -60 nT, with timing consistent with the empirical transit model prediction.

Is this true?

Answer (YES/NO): YES